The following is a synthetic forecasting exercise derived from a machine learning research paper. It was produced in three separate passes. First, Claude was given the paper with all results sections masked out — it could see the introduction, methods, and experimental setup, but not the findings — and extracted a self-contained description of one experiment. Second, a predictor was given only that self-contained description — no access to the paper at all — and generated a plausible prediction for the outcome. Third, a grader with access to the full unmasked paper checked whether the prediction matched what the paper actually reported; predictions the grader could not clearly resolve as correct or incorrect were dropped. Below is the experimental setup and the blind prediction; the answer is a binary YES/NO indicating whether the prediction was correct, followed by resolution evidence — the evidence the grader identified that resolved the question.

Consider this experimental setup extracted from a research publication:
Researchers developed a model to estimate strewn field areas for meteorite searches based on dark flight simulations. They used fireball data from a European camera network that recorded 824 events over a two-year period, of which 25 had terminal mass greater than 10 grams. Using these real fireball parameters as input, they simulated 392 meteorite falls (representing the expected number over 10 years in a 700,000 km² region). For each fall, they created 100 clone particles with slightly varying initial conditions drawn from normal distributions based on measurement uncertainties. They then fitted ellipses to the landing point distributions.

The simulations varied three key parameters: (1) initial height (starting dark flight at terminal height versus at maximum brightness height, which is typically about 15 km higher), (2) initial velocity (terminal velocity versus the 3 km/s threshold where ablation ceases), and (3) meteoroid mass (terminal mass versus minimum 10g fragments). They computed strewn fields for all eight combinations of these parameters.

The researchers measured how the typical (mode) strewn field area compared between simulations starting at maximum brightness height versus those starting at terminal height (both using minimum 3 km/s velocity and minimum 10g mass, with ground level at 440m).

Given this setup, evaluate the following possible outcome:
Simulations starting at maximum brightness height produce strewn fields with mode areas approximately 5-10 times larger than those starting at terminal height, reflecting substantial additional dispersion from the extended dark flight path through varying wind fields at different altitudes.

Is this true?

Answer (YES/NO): NO